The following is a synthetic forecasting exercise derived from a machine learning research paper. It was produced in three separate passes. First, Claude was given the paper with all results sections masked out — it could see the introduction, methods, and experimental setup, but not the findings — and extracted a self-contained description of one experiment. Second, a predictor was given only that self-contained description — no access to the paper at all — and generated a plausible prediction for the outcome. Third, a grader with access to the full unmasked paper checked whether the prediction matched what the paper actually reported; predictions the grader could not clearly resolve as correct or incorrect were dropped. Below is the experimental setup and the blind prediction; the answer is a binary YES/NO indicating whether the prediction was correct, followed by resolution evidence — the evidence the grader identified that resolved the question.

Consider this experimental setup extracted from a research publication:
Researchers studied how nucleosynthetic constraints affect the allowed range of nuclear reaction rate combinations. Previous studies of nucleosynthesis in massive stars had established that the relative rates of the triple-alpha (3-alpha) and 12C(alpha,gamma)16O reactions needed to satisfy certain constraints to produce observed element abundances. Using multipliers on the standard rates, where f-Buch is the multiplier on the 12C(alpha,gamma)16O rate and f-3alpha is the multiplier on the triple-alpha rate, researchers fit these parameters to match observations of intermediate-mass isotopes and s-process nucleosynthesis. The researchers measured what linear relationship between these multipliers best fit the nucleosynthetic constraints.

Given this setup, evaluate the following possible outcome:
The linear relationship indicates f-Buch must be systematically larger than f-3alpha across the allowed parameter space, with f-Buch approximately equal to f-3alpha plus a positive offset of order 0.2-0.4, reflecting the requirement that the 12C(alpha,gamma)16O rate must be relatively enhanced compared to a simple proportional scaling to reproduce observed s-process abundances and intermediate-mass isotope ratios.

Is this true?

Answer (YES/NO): YES